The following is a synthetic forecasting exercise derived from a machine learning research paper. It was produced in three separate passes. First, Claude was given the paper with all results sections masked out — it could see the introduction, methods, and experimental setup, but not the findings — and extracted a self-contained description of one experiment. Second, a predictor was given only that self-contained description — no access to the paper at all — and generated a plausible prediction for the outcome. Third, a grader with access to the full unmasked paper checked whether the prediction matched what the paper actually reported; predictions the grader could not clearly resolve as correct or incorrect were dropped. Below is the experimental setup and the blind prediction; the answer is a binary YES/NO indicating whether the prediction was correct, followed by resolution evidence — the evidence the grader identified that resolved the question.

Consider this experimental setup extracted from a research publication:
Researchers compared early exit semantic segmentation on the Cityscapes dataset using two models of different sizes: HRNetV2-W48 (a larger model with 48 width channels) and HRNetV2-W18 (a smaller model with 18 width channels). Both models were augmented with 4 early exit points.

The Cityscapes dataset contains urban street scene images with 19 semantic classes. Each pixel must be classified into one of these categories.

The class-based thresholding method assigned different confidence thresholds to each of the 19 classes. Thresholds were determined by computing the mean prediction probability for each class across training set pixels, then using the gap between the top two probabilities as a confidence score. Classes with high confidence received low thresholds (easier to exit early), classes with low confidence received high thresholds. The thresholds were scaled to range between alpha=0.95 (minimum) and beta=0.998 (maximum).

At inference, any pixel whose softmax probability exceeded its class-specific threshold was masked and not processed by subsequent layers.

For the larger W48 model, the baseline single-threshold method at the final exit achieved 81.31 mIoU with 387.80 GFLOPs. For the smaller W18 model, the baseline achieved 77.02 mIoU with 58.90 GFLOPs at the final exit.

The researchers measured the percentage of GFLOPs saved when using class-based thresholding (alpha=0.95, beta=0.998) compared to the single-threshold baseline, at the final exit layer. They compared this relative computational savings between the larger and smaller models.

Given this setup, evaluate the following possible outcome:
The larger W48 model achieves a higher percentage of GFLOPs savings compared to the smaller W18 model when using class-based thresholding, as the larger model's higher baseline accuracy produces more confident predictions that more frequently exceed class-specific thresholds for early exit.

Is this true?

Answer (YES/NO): YES